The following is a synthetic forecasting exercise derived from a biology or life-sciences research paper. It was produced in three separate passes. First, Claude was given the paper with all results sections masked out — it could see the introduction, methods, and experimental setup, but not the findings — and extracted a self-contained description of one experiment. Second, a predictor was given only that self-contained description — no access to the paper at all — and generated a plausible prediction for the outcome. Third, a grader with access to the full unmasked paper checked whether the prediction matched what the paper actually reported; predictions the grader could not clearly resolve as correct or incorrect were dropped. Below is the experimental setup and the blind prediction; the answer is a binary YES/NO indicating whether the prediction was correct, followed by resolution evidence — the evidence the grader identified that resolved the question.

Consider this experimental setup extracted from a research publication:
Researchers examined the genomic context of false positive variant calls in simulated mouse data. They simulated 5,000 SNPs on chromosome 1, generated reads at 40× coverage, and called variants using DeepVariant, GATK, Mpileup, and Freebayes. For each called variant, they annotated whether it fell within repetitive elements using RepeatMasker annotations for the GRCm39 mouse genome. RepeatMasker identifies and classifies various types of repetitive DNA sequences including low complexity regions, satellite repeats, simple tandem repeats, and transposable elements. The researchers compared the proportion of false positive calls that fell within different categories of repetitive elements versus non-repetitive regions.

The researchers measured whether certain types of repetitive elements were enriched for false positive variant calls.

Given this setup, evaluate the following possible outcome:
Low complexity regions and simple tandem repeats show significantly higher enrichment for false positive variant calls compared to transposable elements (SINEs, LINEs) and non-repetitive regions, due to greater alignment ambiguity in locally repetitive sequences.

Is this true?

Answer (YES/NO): YES